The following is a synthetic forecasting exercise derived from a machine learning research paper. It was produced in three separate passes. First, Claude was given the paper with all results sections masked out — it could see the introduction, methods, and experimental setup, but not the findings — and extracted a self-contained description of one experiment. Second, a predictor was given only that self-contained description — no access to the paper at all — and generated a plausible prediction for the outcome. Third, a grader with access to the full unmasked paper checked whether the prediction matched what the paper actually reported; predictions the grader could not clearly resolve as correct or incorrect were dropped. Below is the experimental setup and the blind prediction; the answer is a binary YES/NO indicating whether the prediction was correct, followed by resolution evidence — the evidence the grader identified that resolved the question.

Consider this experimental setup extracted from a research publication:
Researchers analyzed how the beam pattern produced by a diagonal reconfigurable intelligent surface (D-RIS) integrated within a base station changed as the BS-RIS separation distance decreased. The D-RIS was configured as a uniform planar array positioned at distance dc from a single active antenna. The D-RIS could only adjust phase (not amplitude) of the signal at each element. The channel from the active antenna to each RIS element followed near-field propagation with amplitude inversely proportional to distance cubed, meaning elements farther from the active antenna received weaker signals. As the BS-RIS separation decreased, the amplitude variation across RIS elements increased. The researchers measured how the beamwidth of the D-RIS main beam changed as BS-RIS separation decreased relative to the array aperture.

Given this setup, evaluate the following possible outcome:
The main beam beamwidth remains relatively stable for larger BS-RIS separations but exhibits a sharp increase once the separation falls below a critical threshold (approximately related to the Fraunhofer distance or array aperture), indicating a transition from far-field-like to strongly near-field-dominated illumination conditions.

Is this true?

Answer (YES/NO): NO